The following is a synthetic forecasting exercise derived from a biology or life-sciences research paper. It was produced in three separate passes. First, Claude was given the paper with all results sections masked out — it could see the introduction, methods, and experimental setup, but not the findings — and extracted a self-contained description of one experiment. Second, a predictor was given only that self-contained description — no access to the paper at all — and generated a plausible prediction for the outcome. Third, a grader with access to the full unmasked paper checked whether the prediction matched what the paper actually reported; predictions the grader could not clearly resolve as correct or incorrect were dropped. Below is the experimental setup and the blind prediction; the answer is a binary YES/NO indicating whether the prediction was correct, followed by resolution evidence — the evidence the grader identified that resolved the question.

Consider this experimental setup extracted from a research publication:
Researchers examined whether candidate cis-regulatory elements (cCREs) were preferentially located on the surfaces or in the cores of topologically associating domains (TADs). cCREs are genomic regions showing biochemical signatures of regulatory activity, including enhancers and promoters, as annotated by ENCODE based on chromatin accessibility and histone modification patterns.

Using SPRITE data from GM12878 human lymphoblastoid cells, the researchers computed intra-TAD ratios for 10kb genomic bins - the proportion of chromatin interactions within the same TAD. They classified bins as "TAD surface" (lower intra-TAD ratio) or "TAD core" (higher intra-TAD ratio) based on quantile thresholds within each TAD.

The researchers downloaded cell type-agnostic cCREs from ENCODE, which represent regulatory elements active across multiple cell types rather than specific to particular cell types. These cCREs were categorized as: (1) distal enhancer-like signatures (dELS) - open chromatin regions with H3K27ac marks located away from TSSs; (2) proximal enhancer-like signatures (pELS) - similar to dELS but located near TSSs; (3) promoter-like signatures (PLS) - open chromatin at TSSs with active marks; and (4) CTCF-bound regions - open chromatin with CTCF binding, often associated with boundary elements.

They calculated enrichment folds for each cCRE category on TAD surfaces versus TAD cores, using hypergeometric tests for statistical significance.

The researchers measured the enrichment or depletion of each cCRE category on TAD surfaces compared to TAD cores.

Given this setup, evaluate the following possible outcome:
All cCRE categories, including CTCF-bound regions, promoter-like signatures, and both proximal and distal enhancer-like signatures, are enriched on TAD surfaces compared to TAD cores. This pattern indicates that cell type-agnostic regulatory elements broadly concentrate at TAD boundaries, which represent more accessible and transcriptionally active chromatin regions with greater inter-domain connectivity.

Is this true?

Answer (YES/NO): NO